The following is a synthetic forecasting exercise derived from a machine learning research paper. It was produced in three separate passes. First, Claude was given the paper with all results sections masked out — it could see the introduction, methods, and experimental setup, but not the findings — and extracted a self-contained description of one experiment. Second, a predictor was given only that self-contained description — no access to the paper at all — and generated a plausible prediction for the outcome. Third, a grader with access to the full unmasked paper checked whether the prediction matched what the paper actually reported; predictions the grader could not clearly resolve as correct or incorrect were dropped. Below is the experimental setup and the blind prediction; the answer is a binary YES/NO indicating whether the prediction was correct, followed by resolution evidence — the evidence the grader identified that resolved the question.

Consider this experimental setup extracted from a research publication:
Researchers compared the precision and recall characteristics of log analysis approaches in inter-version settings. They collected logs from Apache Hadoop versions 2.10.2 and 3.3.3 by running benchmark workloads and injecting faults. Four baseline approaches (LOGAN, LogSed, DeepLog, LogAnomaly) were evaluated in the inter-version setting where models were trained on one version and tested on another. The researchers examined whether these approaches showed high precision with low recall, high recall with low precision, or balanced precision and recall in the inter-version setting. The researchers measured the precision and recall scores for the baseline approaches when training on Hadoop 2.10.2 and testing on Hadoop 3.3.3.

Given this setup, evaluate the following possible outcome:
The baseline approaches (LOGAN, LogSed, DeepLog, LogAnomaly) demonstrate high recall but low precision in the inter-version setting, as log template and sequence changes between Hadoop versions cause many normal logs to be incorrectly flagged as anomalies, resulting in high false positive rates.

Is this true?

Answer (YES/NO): YES